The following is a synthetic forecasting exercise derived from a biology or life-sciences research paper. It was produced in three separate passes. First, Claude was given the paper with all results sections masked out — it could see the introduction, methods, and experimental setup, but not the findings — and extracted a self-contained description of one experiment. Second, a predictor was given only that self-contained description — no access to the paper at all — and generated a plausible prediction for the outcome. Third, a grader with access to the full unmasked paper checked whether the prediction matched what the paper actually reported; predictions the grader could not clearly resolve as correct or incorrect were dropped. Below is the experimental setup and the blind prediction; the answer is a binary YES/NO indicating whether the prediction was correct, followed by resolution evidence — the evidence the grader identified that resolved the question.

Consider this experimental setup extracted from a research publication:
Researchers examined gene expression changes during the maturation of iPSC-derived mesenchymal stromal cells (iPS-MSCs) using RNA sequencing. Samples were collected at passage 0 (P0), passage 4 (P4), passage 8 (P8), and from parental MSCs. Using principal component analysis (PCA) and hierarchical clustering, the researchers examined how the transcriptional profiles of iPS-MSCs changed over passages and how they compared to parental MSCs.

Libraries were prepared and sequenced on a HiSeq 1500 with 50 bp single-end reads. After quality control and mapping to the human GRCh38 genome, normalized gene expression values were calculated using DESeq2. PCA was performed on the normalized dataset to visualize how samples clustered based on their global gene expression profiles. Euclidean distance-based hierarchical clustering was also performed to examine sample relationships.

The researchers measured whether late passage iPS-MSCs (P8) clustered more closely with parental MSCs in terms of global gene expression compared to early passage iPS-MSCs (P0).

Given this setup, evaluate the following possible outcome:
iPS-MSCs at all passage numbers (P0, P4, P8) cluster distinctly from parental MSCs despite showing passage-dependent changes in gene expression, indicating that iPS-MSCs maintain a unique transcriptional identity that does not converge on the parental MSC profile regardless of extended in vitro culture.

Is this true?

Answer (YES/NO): NO